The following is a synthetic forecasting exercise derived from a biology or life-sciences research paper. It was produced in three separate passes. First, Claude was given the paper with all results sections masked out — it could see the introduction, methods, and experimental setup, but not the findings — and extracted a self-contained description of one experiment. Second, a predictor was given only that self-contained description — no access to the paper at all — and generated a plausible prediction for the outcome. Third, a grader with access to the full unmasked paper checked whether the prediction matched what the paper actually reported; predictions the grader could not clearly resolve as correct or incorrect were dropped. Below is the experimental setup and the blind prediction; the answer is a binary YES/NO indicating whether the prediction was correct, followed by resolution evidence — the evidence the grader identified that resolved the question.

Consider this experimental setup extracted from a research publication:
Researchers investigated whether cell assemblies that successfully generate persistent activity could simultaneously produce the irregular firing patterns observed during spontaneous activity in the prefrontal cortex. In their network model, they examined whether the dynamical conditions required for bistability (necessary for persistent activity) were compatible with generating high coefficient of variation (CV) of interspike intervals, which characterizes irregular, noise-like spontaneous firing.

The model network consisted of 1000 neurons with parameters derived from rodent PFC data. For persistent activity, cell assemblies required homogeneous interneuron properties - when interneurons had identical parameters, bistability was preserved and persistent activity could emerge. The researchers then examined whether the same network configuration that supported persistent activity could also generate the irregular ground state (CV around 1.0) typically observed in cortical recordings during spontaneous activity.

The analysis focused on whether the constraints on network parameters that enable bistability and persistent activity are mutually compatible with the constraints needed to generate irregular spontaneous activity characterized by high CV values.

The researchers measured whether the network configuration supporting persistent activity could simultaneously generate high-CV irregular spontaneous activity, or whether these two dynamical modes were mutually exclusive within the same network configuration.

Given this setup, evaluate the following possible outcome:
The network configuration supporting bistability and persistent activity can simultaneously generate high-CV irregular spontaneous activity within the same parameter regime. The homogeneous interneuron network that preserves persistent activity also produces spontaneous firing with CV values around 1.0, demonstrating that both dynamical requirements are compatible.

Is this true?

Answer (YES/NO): NO